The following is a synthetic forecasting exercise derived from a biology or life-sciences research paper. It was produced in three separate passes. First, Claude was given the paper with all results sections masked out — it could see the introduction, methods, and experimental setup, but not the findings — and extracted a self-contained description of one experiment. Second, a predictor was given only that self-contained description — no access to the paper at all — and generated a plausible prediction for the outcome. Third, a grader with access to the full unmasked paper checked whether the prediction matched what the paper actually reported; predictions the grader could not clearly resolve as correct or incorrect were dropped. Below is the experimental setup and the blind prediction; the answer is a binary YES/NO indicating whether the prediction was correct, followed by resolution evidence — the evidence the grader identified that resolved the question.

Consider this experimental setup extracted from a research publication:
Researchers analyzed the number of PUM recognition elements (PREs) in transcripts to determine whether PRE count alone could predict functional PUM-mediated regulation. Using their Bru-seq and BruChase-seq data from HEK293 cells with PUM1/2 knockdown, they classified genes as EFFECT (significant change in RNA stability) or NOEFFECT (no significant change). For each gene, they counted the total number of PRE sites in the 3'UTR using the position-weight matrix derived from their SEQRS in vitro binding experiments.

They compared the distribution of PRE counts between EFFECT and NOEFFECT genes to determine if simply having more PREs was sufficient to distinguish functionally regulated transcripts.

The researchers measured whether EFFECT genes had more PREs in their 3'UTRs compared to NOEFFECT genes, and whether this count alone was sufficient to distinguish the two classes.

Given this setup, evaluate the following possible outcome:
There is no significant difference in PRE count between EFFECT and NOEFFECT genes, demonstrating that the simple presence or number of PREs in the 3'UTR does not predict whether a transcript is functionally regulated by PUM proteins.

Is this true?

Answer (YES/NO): NO